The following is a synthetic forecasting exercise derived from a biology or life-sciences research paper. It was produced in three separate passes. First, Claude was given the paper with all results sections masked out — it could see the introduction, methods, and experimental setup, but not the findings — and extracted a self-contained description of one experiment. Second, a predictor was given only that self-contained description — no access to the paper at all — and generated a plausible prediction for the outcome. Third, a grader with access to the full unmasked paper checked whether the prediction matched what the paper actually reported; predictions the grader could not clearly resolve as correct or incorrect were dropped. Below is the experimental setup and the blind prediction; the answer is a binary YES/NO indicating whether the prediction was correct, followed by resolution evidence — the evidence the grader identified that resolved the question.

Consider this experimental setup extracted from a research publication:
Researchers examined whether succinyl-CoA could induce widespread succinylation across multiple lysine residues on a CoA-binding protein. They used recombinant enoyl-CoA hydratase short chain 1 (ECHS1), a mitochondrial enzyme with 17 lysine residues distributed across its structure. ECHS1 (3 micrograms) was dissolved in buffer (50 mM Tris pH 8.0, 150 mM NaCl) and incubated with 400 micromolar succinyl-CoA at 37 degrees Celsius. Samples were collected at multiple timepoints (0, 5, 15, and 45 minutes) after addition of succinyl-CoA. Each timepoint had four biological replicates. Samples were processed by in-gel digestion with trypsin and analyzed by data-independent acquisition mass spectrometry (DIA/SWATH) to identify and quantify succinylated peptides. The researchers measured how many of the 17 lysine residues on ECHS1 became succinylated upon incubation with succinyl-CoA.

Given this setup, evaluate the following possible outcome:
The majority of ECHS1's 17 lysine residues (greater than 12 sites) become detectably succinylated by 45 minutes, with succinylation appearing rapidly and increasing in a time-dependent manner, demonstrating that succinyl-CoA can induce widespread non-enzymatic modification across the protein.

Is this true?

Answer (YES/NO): NO